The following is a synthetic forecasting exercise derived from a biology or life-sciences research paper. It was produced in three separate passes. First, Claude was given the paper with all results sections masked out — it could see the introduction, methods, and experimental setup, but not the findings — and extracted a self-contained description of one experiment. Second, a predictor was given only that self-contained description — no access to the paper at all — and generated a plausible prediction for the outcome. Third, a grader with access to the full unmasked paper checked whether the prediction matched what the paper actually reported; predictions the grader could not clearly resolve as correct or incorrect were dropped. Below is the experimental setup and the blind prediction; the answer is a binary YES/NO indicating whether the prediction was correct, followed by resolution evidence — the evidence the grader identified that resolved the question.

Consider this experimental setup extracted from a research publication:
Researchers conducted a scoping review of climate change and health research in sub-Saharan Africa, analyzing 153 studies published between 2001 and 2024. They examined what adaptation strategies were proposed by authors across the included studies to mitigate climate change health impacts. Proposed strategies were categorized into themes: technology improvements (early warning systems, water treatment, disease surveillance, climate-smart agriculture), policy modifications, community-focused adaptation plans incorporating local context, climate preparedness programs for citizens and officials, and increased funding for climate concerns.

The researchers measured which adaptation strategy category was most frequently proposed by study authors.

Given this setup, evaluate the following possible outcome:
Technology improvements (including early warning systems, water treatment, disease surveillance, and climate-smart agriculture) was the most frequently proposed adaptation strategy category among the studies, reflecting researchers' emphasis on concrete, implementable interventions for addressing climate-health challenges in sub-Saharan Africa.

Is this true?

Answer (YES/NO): NO